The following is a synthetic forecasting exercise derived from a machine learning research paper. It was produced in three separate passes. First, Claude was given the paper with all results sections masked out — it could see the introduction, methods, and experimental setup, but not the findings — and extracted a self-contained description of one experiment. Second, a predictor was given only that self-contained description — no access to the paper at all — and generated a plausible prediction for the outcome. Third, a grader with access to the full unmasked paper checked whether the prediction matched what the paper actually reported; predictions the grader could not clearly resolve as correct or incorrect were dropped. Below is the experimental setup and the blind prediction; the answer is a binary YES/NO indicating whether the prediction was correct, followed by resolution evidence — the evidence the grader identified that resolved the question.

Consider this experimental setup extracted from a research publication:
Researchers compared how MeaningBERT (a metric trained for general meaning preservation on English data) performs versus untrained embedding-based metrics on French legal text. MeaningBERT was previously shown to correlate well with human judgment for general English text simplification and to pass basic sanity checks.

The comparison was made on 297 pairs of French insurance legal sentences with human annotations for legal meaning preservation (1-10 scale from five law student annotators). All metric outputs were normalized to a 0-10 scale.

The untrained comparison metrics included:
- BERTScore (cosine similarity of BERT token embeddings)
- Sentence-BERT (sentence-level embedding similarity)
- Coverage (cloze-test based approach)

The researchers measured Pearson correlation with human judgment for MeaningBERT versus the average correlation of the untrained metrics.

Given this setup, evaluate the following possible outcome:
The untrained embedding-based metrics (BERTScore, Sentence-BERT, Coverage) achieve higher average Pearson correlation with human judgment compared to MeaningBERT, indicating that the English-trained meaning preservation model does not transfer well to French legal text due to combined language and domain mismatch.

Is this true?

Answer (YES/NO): YES